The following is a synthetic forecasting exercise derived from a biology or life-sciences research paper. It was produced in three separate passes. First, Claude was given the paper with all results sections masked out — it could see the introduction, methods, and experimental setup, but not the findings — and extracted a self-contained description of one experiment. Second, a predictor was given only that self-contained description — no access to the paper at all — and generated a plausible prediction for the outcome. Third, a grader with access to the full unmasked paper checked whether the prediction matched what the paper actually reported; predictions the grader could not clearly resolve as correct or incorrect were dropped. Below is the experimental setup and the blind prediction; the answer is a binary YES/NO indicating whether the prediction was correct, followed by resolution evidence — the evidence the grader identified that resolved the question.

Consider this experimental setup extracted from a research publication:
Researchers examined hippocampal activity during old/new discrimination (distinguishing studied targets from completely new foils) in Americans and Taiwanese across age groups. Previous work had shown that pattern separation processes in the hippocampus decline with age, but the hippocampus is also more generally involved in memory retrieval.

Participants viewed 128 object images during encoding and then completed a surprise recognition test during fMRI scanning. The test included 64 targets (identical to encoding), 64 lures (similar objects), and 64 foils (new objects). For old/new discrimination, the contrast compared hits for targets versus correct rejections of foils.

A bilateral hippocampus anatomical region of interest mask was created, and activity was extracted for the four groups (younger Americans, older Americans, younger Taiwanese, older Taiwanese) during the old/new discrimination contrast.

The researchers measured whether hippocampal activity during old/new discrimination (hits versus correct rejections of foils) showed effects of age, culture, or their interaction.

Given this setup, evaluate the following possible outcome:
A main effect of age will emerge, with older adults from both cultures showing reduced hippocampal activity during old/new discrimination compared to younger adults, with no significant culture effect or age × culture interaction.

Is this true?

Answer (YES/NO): NO